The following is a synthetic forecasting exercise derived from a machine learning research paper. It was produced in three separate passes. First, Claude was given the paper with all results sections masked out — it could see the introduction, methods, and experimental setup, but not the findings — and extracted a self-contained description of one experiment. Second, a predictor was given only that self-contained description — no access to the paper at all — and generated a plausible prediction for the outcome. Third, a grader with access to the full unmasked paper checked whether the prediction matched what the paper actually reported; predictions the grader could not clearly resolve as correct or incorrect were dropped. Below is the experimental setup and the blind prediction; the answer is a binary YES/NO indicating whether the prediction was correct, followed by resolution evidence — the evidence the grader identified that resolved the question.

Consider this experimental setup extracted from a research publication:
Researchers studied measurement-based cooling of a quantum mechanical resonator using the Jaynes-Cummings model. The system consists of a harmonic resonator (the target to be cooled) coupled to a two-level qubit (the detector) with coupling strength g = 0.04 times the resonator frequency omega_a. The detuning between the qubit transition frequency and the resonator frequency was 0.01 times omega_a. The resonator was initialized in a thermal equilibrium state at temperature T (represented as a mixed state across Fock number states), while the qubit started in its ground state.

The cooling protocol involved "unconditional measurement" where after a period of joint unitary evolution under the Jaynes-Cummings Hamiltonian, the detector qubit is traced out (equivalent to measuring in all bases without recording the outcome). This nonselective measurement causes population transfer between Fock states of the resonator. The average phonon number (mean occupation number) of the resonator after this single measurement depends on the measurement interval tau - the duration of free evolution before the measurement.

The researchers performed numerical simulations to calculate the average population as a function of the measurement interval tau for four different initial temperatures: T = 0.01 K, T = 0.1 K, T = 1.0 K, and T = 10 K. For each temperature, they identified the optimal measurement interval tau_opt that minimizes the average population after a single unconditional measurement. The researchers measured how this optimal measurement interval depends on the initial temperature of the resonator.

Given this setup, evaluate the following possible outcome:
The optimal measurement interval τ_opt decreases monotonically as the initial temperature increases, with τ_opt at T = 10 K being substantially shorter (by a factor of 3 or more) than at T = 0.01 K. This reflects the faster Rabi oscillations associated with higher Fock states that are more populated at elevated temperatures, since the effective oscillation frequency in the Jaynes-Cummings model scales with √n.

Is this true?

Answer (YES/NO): YES